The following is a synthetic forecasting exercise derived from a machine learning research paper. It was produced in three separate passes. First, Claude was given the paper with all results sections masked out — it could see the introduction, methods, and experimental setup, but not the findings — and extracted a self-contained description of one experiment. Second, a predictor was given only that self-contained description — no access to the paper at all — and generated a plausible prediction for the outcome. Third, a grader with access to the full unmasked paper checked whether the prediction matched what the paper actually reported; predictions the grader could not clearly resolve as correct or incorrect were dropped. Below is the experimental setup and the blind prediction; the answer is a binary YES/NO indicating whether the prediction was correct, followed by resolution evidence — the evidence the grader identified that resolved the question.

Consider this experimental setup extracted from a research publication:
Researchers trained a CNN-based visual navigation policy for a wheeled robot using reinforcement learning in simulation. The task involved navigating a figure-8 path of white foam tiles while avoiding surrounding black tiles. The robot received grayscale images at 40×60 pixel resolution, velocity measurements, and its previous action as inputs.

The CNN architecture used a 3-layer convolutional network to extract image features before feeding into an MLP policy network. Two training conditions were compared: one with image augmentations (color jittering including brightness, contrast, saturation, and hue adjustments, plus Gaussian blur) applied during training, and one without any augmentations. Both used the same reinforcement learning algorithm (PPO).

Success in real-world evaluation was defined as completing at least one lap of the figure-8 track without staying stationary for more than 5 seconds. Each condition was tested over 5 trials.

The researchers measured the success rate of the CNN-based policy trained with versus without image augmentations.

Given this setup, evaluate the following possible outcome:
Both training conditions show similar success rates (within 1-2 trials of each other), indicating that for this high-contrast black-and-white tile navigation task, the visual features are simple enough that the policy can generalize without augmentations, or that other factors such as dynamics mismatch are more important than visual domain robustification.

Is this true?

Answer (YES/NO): NO